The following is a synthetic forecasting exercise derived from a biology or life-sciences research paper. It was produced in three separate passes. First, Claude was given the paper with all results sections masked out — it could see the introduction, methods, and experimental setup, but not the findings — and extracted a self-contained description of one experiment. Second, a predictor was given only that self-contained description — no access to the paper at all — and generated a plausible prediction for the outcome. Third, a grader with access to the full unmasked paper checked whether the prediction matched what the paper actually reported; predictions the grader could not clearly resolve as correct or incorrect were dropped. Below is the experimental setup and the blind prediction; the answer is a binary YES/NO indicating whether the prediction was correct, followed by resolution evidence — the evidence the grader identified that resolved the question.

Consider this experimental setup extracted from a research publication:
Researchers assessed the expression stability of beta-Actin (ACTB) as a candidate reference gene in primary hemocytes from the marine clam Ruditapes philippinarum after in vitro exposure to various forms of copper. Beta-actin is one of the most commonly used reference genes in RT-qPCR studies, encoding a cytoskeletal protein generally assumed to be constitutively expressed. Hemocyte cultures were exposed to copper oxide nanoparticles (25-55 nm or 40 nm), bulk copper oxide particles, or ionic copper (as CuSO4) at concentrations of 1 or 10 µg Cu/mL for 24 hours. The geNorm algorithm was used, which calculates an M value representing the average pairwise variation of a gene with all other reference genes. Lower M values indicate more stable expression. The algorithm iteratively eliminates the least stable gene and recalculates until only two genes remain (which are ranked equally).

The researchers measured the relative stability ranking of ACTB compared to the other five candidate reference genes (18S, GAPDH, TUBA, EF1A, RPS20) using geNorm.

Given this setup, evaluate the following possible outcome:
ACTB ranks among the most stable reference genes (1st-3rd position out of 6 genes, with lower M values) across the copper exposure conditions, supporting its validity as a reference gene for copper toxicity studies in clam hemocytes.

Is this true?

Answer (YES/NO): NO